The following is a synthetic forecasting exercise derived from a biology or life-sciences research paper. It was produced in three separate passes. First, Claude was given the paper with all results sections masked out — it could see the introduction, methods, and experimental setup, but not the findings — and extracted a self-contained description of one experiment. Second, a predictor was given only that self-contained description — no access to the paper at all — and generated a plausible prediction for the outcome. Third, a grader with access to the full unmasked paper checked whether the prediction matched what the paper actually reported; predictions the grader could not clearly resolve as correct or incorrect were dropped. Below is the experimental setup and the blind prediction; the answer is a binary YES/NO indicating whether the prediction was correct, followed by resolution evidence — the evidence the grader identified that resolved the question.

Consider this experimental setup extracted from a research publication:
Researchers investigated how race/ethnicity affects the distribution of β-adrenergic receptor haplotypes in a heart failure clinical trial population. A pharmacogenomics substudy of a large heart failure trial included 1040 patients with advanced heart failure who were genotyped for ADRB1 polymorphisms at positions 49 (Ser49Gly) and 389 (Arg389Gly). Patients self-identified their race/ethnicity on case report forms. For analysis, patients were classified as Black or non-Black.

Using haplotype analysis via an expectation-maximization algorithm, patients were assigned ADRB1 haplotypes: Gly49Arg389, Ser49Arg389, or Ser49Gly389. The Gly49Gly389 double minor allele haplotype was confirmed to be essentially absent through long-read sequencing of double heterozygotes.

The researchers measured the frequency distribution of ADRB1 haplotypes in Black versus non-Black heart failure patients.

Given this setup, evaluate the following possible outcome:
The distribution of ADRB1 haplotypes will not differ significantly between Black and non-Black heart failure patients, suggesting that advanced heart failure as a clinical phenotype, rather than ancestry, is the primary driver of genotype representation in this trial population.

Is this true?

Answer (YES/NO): NO